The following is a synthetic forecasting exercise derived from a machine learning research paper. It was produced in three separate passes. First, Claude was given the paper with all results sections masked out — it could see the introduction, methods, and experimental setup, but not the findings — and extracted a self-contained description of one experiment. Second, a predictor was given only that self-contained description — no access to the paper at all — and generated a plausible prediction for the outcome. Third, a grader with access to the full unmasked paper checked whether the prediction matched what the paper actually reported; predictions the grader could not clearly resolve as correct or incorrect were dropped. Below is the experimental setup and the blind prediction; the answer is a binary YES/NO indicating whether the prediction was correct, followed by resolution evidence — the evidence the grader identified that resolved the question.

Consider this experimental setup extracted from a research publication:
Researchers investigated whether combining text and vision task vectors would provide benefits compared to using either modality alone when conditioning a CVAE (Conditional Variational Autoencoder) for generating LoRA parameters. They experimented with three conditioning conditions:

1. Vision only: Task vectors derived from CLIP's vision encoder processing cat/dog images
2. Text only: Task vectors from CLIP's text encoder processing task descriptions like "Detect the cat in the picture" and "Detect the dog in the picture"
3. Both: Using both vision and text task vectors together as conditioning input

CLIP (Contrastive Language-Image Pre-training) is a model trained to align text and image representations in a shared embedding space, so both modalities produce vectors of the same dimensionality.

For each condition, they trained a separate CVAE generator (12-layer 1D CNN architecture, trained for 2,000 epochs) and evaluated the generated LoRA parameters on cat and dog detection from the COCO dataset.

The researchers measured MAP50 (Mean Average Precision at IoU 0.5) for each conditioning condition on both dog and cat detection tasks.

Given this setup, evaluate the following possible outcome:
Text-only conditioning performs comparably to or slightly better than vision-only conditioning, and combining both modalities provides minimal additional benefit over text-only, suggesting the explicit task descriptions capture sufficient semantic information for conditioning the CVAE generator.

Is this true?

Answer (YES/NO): NO